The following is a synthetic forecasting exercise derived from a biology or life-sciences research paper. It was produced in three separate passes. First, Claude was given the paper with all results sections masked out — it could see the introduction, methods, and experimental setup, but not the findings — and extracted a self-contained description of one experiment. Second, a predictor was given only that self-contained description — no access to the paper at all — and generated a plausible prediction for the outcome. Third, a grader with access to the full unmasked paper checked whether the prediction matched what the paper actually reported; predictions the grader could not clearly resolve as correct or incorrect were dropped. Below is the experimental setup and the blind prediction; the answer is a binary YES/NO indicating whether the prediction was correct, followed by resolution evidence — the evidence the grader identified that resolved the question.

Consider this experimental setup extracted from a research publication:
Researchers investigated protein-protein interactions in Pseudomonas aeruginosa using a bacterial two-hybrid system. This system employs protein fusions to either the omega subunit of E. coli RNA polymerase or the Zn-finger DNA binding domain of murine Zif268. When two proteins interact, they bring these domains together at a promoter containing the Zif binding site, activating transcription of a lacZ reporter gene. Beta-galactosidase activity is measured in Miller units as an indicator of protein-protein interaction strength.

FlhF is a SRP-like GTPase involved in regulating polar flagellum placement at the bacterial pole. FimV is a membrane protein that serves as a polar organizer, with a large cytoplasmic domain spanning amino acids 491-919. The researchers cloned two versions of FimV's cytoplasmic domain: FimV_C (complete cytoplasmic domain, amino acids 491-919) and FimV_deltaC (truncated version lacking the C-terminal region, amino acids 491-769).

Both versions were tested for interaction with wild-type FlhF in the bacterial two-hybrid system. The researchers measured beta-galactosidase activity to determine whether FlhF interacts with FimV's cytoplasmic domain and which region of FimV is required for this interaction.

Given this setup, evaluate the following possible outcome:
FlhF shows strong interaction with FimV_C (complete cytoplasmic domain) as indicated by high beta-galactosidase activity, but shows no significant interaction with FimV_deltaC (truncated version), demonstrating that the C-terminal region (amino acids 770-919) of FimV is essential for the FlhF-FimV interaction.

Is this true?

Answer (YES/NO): YES